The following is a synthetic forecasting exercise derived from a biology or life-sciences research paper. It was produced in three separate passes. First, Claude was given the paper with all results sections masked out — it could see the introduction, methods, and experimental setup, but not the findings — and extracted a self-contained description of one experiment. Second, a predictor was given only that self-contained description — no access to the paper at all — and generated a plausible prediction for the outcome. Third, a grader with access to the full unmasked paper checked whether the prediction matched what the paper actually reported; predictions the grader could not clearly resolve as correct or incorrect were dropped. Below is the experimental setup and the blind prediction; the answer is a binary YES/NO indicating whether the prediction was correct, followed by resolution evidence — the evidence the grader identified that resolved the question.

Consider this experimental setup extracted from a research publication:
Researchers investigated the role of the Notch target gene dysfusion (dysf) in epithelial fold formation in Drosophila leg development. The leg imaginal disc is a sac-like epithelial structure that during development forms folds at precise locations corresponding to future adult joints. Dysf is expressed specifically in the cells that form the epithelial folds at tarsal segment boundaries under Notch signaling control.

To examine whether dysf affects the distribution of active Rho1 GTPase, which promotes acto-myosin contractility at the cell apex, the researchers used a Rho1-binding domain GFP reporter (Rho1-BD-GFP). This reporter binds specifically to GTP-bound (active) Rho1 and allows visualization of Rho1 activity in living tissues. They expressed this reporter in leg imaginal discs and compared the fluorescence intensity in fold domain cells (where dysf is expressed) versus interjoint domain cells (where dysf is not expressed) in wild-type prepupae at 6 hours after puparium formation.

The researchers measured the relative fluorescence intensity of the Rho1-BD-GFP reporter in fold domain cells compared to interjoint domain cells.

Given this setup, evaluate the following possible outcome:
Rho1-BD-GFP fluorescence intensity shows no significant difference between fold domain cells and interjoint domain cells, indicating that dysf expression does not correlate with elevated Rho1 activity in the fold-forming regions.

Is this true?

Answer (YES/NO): NO